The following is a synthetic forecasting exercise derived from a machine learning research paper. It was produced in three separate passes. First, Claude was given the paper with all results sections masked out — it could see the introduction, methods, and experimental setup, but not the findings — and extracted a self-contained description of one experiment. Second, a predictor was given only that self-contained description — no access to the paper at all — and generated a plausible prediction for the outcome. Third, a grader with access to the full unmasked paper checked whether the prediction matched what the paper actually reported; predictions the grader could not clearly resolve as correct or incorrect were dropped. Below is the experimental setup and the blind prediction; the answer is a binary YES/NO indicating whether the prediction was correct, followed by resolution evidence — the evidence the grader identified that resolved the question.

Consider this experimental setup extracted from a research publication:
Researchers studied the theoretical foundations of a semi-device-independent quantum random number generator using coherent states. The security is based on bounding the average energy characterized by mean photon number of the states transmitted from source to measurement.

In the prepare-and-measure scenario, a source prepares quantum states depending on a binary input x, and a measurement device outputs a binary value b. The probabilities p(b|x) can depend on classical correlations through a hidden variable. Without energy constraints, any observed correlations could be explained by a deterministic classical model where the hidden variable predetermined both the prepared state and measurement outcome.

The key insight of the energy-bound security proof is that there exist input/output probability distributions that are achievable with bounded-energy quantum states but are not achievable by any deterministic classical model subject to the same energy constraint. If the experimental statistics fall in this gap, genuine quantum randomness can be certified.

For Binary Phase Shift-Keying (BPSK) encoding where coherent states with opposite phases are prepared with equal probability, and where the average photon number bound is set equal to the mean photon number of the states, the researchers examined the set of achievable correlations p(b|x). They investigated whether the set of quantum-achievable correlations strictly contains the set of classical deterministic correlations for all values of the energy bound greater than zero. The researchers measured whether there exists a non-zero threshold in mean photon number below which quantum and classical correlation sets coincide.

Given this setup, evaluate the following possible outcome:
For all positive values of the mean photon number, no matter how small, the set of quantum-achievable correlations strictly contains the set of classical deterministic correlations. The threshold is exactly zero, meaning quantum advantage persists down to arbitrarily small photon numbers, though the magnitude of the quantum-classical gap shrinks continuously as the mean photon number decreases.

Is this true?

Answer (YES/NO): YES